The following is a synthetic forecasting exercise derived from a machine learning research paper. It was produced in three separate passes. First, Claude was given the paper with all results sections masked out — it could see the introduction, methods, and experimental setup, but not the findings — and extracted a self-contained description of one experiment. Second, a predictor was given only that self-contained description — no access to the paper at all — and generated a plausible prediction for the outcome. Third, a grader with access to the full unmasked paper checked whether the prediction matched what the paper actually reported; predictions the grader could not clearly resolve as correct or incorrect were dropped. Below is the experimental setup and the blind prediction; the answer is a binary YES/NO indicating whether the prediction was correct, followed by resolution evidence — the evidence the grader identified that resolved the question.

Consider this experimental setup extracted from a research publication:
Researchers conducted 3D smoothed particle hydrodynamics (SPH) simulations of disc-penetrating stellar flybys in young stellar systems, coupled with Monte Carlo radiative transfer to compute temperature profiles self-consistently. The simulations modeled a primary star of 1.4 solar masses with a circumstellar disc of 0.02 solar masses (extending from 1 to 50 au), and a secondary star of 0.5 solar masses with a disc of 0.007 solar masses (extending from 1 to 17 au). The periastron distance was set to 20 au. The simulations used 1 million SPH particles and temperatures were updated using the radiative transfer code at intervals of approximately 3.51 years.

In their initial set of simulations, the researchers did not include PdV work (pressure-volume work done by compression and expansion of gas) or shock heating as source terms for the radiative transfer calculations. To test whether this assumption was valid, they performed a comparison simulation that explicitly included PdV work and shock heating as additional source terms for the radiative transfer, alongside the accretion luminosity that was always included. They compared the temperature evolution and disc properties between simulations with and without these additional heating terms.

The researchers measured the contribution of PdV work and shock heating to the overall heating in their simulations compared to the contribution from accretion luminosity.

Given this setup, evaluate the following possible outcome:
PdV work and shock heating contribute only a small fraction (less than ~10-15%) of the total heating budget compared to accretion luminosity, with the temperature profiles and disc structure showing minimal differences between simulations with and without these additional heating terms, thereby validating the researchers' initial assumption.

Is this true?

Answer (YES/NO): YES